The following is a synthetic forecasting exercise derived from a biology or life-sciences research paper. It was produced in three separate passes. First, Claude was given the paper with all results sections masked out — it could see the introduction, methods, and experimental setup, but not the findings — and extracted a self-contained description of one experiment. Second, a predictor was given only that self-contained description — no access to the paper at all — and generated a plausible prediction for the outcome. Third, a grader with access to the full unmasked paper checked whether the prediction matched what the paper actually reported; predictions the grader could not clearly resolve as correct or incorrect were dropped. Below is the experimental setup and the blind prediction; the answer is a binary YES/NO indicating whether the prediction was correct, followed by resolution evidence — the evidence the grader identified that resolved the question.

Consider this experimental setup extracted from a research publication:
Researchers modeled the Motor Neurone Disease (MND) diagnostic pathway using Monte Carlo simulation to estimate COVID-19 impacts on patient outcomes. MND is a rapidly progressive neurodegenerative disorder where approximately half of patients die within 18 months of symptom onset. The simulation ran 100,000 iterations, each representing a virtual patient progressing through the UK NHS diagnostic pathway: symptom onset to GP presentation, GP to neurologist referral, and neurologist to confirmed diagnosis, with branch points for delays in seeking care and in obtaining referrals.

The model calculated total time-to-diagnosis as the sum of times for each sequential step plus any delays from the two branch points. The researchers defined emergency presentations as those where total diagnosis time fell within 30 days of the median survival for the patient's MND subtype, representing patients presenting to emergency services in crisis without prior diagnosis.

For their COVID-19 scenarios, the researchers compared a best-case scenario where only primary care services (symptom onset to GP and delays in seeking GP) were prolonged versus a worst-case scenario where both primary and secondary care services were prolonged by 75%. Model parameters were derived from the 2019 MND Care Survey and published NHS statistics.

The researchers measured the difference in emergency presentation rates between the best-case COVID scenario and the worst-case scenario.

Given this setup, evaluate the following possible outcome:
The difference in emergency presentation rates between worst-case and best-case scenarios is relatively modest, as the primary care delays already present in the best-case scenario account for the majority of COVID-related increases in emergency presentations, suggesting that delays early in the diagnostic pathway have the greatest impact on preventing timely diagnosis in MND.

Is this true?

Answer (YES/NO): NO